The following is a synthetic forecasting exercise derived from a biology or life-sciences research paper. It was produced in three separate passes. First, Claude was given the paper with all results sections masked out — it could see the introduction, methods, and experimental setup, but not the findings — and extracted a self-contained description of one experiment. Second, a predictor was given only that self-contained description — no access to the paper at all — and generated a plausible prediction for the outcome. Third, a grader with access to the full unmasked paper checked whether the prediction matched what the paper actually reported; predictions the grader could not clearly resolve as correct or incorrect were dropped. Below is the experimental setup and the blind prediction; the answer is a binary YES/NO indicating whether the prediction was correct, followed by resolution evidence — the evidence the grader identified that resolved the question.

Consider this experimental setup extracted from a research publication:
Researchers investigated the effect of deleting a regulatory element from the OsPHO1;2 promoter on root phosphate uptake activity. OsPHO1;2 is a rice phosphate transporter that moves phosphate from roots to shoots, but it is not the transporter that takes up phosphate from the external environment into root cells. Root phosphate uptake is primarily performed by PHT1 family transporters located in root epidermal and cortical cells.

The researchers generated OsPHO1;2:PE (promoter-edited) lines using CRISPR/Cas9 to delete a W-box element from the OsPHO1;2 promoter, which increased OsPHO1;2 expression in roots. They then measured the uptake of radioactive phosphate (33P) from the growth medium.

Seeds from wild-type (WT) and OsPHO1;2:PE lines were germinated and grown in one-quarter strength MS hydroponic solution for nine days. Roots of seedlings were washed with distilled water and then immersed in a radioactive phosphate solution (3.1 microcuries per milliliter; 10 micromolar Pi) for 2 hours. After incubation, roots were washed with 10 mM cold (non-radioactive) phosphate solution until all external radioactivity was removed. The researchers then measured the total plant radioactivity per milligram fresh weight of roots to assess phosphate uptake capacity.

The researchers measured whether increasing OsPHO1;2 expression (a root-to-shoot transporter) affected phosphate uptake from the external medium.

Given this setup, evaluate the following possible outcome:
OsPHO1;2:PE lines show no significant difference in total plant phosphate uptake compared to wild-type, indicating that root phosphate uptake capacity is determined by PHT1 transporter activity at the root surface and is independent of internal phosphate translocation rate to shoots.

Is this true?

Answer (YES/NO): NO